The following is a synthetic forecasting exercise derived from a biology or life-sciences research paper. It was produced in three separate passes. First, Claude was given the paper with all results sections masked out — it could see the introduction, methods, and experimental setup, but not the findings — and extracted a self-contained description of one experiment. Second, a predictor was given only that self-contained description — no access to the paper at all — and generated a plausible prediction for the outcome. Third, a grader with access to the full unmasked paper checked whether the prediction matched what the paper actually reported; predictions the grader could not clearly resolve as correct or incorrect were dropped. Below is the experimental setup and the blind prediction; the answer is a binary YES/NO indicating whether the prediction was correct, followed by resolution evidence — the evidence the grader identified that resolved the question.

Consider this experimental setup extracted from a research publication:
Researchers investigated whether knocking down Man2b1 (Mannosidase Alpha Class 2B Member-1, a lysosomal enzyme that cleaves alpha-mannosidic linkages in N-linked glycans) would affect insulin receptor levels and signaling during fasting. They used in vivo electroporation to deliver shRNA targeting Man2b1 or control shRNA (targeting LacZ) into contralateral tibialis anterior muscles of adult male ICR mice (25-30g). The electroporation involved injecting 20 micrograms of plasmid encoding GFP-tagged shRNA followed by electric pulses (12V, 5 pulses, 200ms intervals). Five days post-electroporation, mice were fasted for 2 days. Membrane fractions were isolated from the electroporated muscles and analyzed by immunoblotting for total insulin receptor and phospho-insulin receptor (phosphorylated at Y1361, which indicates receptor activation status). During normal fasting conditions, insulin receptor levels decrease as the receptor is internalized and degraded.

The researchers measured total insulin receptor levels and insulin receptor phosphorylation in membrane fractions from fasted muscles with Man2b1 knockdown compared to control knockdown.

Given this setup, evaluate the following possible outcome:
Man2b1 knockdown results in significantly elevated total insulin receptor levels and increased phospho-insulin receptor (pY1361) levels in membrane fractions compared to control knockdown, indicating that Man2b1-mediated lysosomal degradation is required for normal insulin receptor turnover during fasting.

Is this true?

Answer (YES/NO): YES